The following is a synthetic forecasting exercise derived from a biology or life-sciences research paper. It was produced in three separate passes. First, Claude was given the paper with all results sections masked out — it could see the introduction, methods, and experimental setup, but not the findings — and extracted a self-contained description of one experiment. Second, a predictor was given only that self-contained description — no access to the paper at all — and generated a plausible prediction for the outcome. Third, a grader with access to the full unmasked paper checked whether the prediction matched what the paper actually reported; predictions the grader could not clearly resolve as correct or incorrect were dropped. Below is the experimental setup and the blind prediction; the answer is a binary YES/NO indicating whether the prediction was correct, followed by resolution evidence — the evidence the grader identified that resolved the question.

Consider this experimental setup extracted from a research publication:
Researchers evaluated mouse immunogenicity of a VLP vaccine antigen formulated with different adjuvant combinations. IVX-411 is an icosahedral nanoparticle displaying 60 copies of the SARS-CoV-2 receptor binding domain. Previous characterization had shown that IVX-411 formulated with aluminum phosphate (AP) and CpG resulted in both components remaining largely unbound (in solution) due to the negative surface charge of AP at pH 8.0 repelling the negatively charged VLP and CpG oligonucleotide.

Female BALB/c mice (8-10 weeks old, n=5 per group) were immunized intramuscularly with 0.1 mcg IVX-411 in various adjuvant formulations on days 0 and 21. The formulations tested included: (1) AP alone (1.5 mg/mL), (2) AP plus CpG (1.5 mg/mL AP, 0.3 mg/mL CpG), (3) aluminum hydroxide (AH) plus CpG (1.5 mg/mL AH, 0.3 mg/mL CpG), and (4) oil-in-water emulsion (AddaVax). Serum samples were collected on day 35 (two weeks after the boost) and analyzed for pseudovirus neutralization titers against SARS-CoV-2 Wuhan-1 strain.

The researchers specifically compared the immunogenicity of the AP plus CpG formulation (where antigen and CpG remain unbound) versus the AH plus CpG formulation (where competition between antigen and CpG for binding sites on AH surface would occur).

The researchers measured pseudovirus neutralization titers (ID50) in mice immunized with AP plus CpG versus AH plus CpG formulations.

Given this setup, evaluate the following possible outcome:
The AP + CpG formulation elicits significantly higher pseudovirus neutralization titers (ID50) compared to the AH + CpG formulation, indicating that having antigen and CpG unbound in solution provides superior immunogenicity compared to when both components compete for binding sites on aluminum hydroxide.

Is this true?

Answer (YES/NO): NO